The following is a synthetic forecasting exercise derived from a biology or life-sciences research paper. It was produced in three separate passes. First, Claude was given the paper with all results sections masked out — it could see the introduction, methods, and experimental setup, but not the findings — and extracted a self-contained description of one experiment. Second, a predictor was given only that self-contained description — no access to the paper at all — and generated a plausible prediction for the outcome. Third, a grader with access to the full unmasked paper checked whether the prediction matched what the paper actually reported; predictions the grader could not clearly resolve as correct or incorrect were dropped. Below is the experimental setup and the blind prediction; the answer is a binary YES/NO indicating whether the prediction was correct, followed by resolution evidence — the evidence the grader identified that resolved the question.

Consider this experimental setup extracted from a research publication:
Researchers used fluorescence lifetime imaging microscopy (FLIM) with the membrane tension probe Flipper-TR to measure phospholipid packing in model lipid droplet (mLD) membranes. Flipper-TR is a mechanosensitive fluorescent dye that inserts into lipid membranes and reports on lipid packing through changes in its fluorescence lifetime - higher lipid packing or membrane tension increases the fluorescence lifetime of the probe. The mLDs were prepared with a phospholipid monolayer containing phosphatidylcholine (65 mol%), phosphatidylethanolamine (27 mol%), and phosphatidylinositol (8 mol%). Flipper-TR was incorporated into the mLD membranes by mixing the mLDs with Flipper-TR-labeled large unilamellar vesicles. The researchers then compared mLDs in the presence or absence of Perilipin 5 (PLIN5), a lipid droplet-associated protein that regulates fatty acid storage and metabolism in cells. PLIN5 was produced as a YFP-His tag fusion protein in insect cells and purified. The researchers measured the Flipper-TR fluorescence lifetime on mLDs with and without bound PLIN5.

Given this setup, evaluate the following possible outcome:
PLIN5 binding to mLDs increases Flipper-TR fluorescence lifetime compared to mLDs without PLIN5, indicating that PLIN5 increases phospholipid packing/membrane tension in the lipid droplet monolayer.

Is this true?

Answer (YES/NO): YES